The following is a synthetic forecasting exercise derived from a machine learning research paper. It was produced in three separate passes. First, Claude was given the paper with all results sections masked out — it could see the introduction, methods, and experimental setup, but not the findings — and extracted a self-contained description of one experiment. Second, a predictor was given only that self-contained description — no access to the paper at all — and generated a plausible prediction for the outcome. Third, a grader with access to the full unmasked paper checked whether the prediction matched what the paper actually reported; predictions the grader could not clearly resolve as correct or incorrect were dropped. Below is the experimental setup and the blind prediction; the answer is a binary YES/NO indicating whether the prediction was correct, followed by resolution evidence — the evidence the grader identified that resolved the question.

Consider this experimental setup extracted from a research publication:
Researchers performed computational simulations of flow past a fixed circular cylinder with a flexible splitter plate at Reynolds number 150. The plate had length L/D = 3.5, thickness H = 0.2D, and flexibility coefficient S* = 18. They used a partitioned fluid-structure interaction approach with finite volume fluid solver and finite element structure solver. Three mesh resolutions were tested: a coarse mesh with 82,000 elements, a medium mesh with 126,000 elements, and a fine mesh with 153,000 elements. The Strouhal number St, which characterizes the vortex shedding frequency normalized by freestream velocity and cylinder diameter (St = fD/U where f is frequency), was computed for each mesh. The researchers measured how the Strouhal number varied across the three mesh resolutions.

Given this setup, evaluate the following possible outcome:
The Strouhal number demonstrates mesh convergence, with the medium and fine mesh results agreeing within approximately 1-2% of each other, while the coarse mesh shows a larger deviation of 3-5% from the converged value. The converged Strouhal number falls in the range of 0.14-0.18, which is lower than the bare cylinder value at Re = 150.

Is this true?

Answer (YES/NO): NO